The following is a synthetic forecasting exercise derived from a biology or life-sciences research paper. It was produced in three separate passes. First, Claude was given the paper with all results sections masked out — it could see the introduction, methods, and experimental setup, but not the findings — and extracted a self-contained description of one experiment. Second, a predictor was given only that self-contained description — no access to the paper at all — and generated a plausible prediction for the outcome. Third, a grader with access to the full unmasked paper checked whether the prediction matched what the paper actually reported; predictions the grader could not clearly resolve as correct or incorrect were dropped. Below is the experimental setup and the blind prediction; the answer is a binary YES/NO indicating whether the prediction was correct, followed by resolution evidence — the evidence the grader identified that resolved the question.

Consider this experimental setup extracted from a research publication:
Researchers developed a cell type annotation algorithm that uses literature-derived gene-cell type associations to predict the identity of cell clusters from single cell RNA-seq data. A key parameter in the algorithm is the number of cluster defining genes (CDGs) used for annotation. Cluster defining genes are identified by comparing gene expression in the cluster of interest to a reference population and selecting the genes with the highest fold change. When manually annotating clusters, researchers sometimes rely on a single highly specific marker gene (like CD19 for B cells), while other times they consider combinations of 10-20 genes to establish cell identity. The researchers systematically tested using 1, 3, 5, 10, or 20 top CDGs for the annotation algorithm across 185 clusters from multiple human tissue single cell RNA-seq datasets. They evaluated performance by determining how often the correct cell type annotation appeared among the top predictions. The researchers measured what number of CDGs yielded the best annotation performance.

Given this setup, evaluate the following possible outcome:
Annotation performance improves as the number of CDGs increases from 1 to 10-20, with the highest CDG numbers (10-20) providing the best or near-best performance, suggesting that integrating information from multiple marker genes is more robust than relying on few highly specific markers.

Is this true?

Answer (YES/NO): YES